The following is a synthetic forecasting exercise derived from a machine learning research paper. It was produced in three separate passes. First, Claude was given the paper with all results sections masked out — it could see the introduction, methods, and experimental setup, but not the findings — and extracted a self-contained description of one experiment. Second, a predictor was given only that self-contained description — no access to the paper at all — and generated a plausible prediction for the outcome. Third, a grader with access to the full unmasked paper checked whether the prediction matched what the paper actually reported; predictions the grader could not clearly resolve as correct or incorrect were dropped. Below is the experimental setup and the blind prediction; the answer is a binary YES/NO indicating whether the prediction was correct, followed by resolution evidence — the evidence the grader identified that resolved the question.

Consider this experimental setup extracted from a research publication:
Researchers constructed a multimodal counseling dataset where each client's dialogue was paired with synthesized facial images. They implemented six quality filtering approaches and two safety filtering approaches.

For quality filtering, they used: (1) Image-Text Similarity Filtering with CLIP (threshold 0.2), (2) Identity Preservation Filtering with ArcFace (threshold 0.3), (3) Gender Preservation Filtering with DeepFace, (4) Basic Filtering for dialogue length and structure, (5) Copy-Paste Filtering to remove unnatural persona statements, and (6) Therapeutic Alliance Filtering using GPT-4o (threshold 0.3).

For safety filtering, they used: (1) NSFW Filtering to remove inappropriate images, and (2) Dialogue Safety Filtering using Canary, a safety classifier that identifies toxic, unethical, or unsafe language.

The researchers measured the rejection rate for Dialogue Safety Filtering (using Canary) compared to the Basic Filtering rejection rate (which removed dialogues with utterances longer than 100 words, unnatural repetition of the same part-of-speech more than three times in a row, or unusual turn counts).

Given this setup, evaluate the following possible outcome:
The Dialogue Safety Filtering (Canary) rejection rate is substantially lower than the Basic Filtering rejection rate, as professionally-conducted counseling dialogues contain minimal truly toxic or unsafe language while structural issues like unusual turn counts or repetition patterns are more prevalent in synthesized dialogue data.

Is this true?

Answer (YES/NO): NO